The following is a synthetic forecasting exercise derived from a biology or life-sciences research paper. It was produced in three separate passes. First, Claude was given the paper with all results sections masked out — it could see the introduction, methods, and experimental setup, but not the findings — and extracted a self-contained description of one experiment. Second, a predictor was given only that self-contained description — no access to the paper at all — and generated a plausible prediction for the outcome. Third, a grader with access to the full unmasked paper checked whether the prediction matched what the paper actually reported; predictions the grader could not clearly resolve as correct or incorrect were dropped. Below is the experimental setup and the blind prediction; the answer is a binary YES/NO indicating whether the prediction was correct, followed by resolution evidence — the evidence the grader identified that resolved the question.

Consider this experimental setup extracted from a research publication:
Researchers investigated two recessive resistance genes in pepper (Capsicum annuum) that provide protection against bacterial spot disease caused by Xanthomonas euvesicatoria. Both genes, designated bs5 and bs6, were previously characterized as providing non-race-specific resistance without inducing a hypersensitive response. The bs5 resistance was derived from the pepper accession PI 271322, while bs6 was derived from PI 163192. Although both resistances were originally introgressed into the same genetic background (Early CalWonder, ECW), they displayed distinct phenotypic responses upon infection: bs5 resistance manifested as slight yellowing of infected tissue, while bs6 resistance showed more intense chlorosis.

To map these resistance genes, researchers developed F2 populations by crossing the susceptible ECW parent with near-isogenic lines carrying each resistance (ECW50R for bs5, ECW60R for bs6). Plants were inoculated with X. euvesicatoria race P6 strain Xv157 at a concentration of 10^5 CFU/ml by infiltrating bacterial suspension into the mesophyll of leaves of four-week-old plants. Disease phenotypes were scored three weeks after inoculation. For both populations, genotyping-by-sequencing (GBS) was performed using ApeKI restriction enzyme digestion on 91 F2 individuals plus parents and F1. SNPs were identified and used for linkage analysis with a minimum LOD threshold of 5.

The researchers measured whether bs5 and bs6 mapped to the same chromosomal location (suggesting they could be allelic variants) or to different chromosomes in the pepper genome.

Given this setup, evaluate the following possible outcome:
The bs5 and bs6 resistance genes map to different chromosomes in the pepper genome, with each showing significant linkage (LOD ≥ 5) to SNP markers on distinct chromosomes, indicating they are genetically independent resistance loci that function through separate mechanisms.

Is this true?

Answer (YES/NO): YES